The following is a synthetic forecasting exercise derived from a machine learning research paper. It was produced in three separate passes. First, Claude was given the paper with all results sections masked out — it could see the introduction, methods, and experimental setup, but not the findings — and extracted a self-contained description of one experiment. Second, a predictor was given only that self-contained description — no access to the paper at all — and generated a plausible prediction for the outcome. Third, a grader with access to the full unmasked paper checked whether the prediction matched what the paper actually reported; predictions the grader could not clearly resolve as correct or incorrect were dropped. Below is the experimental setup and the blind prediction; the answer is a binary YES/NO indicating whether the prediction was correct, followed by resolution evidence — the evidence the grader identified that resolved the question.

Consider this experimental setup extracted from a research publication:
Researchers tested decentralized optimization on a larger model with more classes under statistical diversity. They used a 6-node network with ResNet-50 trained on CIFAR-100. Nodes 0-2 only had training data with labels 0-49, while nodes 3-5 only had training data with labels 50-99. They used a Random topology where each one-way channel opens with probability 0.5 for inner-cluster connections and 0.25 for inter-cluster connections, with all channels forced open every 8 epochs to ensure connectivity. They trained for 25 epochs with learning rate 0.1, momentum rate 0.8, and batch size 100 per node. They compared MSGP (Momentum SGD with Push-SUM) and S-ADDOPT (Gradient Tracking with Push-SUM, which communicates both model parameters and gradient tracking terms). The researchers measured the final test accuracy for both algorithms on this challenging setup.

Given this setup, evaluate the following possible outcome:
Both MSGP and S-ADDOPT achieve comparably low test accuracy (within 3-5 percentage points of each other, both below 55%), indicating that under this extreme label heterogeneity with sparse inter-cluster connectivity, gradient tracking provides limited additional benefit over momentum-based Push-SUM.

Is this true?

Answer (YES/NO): NO